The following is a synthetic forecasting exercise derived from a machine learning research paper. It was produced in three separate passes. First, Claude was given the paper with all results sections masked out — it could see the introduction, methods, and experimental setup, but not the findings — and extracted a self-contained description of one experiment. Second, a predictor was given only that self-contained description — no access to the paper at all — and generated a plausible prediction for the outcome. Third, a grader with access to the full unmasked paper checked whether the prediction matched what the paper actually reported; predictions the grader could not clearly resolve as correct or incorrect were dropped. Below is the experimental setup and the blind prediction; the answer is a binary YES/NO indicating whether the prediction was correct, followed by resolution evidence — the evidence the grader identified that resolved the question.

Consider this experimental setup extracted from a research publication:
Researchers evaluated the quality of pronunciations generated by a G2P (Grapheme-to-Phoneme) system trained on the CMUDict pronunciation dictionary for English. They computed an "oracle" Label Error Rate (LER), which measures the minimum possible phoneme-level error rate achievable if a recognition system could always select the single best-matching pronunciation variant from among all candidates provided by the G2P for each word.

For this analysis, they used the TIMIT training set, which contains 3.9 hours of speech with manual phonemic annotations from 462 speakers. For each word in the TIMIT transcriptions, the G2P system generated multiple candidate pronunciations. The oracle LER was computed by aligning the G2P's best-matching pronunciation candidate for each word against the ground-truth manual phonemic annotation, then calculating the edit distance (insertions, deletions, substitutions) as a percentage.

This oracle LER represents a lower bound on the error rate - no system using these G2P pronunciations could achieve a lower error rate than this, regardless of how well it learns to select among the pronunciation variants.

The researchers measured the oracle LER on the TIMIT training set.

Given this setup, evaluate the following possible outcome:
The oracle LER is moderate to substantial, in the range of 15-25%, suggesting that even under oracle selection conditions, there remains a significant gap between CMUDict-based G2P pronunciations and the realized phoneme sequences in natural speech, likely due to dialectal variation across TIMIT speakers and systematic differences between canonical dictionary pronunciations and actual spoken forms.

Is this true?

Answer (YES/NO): NO